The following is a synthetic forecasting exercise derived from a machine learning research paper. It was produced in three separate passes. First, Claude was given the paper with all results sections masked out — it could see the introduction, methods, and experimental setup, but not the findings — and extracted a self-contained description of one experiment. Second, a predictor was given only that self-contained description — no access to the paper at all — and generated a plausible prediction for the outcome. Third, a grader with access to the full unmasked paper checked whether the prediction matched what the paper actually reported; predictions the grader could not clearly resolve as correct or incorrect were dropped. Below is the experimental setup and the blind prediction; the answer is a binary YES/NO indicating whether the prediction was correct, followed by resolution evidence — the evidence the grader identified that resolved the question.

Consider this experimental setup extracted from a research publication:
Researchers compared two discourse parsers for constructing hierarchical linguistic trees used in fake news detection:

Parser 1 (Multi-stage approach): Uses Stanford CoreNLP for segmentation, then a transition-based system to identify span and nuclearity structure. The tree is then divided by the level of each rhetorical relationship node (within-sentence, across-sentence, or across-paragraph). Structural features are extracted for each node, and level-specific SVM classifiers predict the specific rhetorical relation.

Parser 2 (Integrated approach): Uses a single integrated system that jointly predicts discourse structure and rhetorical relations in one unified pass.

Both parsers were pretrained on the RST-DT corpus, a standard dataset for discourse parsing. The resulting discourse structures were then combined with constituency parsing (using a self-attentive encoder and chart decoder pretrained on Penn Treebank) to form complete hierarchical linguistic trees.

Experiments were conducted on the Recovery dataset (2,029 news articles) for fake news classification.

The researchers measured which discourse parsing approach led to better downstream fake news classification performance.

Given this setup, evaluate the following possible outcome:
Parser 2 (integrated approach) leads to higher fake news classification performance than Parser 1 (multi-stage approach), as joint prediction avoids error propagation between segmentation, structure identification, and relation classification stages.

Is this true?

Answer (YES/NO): NO